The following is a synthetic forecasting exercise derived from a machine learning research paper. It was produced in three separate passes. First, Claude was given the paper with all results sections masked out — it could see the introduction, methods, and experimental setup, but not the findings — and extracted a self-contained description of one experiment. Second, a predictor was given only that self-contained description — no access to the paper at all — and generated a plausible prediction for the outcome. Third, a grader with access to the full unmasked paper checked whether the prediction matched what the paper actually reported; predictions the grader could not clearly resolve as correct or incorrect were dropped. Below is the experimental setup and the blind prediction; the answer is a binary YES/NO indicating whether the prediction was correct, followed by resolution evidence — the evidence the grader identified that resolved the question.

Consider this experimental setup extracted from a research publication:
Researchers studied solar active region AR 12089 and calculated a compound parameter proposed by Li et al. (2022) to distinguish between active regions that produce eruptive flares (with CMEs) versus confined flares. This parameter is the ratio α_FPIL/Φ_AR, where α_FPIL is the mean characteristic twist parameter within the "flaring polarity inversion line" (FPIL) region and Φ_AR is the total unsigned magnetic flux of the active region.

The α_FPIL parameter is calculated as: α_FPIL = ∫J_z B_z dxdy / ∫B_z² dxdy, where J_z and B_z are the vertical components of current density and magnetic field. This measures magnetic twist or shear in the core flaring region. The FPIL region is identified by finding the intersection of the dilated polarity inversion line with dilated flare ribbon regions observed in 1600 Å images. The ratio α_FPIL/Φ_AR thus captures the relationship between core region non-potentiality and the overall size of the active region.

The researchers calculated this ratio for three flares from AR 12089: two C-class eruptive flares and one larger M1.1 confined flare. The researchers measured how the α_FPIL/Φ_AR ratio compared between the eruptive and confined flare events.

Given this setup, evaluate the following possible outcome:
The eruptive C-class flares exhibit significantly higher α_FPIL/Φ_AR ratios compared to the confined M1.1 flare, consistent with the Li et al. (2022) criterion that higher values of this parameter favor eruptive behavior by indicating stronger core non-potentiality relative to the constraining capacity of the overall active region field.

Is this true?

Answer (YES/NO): YES